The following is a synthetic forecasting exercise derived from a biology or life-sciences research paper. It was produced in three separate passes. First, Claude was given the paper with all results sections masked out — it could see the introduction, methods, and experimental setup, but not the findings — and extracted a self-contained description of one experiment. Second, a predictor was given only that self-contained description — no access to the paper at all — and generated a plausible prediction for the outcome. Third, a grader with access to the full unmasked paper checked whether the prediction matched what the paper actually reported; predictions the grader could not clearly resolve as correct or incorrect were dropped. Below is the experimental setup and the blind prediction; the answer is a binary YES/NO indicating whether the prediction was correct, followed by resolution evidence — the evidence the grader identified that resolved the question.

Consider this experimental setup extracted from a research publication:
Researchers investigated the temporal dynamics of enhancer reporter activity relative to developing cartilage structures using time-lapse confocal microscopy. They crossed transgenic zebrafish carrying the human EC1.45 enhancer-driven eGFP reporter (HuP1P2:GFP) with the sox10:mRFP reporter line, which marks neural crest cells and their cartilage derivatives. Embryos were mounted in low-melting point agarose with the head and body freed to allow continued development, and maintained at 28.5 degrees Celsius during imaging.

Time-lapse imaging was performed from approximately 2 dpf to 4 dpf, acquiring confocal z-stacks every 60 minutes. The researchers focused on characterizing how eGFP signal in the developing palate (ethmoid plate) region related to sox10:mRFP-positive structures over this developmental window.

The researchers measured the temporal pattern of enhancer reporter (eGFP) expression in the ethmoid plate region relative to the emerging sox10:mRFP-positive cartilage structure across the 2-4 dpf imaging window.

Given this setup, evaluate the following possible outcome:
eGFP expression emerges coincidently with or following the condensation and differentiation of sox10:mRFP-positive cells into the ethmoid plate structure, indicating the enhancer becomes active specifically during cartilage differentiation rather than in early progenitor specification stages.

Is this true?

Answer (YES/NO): NO